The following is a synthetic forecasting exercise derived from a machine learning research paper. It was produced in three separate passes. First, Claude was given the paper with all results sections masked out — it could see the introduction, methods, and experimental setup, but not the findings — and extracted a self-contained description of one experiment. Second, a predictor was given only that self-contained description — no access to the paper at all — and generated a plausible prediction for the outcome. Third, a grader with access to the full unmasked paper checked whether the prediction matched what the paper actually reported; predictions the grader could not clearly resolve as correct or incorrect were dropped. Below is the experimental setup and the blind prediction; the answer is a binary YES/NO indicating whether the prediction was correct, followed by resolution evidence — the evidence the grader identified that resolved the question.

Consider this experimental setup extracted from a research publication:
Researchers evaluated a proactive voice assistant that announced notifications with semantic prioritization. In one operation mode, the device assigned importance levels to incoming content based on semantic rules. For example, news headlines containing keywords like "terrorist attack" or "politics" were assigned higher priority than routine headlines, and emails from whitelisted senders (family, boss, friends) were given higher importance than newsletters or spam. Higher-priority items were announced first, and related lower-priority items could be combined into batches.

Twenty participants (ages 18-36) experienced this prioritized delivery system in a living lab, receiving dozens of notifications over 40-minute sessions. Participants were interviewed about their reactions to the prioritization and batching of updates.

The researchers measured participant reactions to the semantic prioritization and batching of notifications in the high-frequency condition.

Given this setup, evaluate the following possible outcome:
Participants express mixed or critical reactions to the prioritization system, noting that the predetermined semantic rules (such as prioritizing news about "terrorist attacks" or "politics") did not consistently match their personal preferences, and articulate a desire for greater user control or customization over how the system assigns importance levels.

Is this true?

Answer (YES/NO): NO